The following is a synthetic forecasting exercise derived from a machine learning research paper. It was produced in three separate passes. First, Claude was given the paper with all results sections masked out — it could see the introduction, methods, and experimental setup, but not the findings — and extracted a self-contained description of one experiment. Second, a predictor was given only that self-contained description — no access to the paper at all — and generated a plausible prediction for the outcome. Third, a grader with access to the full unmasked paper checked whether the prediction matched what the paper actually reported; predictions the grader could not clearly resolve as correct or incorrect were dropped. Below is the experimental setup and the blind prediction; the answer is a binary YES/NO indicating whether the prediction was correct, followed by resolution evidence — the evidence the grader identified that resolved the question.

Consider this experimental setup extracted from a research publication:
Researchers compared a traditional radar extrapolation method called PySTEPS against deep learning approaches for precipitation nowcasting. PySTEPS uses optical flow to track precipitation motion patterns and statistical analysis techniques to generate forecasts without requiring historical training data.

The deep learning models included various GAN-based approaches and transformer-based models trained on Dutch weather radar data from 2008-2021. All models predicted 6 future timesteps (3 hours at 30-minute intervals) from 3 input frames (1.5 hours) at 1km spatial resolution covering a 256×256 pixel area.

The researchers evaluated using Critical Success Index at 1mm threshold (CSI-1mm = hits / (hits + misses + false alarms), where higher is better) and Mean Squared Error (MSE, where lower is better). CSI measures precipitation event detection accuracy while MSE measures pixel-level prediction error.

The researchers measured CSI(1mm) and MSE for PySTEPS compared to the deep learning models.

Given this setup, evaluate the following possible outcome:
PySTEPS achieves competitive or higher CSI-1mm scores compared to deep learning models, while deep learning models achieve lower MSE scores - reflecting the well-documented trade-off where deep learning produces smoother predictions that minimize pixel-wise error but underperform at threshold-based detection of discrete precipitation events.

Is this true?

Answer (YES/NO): NO